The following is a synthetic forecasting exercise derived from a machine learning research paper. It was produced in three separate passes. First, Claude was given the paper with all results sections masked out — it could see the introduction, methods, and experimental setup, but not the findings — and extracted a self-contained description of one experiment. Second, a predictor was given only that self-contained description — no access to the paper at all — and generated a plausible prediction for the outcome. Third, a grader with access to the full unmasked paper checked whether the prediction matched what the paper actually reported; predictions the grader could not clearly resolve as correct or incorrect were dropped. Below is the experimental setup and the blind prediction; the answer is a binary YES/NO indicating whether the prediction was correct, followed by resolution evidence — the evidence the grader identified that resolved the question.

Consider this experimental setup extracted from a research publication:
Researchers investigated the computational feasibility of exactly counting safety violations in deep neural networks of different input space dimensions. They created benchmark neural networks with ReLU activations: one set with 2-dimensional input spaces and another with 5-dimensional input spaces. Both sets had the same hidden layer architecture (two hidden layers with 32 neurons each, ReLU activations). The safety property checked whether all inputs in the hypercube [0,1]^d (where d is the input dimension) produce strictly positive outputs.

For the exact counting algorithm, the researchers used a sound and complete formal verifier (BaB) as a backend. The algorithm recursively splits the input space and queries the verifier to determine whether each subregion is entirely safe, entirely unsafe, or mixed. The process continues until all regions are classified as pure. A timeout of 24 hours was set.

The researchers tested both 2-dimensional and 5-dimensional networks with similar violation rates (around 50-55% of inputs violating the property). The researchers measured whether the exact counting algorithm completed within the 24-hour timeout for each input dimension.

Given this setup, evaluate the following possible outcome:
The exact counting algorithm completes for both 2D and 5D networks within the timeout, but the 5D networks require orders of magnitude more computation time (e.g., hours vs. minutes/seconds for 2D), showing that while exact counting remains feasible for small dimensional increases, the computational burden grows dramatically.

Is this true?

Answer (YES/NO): NO